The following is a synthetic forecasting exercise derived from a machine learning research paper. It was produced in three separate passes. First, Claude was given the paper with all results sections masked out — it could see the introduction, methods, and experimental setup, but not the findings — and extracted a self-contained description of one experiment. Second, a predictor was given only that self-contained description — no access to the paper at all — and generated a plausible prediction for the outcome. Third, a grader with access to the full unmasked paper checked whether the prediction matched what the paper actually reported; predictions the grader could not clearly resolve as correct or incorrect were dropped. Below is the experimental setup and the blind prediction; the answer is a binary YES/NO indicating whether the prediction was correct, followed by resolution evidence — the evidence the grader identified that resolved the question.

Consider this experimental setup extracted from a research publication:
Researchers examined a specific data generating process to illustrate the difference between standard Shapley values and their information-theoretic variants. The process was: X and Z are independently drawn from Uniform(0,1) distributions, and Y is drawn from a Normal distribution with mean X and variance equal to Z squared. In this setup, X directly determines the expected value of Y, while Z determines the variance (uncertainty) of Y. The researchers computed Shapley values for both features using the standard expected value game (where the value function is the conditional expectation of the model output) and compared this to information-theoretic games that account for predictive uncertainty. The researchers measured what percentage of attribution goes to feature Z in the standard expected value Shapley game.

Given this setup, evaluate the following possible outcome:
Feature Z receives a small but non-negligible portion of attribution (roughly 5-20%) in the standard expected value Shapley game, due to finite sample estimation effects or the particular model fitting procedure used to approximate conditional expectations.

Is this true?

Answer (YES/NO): NO